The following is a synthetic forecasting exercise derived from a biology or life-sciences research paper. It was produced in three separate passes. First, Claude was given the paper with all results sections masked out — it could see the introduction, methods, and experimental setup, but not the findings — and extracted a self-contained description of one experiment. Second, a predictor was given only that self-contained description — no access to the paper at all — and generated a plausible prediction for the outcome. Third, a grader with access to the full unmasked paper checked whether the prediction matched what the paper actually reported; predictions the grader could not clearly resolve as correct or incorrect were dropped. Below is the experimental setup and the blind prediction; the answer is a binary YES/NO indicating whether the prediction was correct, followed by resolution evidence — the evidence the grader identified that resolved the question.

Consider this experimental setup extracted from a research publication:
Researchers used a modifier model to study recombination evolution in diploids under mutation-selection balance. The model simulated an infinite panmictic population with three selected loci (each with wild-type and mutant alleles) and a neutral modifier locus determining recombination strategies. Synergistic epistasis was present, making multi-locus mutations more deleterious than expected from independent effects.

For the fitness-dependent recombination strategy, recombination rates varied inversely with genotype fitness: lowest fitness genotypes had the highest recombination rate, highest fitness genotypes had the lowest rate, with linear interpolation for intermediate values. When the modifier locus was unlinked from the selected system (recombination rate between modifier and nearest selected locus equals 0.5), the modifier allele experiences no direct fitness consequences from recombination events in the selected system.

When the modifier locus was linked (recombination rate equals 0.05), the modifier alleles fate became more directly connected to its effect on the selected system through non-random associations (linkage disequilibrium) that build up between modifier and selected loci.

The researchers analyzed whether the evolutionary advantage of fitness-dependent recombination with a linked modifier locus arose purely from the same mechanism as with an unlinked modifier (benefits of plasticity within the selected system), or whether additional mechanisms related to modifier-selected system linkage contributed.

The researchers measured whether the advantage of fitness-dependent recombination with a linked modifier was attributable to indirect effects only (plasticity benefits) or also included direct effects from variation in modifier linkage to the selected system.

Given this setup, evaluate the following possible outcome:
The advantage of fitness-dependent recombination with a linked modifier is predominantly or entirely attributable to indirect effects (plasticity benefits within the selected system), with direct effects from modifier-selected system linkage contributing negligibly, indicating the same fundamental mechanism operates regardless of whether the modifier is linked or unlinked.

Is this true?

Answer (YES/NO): NO